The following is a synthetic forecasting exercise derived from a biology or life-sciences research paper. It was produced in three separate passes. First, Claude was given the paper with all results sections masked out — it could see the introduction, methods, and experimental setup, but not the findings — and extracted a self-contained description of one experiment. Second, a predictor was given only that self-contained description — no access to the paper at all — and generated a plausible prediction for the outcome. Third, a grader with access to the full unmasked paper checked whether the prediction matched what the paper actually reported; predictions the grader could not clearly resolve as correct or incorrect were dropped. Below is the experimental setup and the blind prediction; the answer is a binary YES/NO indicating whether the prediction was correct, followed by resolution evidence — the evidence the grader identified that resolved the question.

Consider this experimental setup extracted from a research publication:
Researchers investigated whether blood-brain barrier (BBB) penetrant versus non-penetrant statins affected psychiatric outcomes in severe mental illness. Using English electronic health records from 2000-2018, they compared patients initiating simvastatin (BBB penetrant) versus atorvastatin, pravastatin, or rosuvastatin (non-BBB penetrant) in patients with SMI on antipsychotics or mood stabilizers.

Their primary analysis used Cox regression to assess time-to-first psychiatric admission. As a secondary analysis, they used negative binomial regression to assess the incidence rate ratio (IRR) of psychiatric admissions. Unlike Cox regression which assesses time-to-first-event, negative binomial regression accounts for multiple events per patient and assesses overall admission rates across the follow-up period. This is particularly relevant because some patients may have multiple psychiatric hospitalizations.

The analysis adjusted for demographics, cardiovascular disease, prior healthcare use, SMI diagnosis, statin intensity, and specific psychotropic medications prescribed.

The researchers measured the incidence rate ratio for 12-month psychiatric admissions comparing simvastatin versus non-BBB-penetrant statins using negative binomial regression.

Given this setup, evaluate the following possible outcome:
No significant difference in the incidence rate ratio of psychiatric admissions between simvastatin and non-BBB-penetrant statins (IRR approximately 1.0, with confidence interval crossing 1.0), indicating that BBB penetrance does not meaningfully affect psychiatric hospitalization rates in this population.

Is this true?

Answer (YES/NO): YES